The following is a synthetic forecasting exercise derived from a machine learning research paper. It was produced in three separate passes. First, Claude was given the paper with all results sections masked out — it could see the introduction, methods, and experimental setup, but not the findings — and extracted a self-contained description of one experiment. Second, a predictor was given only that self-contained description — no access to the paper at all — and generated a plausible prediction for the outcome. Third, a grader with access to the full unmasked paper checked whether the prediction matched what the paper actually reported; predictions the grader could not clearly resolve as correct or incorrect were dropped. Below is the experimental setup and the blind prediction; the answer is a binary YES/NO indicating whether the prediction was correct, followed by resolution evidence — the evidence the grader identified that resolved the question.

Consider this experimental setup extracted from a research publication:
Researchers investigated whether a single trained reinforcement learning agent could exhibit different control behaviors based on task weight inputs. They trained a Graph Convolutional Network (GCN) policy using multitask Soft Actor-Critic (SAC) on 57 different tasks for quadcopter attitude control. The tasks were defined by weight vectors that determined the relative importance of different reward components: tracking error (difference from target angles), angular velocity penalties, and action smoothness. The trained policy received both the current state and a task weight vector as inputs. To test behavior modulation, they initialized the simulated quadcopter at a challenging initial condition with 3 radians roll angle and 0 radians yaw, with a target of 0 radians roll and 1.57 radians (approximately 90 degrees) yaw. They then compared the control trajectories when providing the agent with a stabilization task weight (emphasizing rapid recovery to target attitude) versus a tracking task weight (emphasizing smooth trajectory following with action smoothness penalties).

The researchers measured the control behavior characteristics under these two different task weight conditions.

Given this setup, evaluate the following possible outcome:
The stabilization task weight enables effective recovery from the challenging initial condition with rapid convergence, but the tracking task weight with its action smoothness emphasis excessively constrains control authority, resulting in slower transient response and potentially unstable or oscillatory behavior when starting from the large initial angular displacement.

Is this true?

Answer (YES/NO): NO